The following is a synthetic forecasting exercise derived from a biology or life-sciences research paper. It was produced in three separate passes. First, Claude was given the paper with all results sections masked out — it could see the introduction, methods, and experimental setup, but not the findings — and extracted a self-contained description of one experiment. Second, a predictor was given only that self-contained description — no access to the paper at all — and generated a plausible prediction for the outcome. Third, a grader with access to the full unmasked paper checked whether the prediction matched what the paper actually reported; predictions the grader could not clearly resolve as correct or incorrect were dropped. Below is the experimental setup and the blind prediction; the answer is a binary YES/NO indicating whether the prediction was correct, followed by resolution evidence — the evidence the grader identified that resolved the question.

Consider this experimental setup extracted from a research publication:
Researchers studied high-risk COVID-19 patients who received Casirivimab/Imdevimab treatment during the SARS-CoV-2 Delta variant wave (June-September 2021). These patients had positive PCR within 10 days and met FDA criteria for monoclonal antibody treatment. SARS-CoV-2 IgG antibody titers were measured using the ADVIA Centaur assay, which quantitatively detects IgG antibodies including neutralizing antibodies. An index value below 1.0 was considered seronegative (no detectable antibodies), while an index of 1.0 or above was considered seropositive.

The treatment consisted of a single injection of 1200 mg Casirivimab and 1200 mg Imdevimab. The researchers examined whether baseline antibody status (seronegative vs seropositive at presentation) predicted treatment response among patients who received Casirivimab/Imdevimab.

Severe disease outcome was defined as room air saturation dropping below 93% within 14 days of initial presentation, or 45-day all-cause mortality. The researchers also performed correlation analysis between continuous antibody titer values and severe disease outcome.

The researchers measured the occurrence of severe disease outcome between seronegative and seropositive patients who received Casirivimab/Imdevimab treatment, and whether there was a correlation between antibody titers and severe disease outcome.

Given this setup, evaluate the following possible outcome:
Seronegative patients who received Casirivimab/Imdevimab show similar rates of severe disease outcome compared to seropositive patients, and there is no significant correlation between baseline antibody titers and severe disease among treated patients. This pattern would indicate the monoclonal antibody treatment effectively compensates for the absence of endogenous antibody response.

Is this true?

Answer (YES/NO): YES